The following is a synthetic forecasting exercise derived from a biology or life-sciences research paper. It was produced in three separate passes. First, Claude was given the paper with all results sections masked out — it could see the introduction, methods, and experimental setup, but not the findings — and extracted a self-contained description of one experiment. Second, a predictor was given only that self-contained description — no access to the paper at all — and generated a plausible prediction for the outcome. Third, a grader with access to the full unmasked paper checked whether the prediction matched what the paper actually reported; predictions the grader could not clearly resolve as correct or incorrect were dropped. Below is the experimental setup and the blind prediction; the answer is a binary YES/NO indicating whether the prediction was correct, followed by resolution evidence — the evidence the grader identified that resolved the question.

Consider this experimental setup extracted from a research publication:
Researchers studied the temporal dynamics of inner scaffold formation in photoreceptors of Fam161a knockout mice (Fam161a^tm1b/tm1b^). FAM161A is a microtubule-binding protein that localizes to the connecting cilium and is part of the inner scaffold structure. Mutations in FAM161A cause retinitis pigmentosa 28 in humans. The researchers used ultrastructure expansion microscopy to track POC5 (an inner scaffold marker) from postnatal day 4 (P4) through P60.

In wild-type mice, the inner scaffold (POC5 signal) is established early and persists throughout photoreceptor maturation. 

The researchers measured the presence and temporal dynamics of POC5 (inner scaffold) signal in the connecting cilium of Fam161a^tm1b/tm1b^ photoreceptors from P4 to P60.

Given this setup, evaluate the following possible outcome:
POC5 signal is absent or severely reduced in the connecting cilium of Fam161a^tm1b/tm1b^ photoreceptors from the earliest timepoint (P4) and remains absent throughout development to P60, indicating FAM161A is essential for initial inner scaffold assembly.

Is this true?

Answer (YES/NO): NO